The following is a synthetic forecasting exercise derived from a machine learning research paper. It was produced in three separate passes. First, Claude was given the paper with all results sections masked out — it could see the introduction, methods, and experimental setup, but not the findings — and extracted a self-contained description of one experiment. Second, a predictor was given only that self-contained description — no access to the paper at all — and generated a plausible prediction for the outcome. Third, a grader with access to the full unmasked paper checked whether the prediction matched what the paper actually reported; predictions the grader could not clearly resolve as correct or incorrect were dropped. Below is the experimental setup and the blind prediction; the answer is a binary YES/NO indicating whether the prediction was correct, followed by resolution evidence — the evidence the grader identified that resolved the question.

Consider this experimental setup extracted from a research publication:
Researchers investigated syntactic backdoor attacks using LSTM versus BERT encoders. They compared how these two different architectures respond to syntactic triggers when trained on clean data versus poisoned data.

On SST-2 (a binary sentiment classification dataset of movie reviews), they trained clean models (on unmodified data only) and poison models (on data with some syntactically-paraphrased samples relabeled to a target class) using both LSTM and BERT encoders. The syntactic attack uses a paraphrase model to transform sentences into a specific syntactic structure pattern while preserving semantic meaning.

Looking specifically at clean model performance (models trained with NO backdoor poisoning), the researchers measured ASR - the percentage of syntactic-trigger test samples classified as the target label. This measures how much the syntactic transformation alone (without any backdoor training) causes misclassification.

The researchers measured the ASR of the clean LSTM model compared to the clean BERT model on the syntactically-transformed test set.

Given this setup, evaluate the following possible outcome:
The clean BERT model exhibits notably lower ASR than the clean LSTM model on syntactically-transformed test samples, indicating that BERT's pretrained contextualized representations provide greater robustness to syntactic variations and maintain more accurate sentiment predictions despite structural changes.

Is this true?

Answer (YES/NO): YES